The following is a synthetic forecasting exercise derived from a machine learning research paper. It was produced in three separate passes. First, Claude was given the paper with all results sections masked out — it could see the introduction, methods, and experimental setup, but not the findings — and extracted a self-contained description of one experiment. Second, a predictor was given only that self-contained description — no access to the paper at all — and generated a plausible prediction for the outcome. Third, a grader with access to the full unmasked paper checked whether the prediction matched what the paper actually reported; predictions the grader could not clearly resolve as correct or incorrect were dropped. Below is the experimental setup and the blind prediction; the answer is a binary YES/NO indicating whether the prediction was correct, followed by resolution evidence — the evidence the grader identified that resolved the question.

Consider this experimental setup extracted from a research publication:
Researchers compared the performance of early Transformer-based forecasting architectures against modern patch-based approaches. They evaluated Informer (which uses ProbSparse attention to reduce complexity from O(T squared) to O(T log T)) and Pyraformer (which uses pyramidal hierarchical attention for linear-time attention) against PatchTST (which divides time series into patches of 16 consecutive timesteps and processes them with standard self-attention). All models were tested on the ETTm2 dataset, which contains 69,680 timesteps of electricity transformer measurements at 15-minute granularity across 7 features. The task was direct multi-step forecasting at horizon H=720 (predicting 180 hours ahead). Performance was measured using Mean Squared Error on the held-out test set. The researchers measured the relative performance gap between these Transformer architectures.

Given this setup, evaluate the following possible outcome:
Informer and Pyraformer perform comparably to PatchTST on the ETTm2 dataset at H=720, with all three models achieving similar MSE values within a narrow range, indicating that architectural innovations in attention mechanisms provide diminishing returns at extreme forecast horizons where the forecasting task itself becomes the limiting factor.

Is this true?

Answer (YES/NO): NO